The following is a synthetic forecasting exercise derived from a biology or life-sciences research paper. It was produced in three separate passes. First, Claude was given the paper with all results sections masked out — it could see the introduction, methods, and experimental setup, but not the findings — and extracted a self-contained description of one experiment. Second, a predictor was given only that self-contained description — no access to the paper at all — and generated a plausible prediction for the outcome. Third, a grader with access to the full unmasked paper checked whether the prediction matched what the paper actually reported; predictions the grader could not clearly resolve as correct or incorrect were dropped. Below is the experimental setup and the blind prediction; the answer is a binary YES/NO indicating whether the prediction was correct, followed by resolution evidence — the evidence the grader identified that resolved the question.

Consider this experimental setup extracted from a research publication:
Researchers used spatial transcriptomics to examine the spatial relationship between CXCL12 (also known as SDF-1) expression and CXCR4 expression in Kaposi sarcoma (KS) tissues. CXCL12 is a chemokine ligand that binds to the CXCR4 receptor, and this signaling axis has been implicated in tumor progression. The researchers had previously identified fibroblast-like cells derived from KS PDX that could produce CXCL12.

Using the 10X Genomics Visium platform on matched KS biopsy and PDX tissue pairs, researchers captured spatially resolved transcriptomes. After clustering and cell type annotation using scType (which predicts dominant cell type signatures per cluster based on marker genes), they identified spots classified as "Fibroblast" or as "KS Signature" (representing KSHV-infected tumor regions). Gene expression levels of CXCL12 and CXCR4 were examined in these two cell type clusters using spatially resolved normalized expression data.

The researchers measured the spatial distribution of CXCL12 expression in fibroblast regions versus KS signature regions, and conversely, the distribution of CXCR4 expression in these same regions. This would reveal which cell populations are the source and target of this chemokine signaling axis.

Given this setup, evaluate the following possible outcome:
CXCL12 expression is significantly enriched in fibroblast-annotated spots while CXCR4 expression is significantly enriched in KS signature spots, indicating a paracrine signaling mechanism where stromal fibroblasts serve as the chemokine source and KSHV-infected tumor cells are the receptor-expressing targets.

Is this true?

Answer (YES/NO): YES